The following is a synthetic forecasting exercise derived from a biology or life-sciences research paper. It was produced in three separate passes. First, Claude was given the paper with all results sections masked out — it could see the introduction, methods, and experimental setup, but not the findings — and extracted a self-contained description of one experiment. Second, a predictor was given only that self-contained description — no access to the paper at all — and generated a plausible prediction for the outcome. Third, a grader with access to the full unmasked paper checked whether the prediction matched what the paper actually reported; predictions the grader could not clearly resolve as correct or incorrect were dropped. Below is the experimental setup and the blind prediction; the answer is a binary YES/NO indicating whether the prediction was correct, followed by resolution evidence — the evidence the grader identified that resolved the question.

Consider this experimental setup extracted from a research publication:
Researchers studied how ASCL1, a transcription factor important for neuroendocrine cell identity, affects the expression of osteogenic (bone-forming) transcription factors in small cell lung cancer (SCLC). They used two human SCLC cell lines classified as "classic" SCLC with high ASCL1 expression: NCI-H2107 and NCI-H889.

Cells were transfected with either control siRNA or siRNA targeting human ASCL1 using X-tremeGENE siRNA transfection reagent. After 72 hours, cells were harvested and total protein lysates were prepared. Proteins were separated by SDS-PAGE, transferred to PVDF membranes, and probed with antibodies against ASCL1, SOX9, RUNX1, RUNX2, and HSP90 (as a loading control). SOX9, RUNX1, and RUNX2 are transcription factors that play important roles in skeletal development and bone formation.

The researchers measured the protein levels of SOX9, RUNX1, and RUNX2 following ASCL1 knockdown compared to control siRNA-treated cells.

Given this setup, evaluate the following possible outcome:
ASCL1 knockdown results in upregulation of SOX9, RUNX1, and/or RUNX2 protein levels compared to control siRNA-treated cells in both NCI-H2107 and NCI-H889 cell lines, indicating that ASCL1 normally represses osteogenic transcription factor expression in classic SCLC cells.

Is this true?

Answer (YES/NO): YES